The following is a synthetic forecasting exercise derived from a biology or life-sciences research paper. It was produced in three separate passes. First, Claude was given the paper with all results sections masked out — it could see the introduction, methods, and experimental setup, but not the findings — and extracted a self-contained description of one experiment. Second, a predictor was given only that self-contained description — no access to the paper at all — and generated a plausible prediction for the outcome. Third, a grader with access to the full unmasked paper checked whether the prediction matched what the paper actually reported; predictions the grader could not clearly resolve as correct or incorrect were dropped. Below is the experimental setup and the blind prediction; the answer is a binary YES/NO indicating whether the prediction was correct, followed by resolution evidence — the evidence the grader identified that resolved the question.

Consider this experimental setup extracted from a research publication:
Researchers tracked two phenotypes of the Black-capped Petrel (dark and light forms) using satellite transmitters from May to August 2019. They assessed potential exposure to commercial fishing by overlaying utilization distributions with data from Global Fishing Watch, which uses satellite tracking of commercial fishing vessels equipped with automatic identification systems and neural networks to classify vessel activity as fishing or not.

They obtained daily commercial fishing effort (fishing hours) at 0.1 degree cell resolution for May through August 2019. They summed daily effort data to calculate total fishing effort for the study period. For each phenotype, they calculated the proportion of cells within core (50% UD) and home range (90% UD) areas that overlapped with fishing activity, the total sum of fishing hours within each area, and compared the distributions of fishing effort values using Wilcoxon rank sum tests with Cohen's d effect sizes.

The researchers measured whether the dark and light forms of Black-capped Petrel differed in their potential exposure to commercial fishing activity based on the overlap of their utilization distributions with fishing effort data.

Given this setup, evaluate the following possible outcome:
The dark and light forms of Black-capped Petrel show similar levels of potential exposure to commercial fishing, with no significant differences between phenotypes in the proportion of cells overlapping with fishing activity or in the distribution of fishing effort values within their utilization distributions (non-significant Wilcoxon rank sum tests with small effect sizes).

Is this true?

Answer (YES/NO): NO